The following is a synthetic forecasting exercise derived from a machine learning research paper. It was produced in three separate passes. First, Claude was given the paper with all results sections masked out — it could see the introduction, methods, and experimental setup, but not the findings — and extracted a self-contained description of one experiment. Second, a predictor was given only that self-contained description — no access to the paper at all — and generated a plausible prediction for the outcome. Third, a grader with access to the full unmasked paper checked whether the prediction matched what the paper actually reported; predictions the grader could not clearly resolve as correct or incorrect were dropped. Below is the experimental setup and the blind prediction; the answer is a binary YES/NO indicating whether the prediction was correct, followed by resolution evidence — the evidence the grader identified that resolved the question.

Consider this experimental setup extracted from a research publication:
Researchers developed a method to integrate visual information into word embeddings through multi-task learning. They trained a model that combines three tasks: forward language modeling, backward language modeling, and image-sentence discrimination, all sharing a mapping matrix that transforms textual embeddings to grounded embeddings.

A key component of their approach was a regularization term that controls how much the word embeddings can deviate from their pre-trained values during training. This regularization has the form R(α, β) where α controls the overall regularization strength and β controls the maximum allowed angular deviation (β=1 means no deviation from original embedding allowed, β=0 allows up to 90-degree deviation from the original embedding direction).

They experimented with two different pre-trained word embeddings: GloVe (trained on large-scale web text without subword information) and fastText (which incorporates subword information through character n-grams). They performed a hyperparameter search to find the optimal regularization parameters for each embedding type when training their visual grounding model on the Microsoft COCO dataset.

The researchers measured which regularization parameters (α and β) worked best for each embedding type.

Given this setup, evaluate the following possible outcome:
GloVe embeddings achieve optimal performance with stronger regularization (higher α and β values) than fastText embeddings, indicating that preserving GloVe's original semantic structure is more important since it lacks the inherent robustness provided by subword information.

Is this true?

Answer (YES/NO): NO